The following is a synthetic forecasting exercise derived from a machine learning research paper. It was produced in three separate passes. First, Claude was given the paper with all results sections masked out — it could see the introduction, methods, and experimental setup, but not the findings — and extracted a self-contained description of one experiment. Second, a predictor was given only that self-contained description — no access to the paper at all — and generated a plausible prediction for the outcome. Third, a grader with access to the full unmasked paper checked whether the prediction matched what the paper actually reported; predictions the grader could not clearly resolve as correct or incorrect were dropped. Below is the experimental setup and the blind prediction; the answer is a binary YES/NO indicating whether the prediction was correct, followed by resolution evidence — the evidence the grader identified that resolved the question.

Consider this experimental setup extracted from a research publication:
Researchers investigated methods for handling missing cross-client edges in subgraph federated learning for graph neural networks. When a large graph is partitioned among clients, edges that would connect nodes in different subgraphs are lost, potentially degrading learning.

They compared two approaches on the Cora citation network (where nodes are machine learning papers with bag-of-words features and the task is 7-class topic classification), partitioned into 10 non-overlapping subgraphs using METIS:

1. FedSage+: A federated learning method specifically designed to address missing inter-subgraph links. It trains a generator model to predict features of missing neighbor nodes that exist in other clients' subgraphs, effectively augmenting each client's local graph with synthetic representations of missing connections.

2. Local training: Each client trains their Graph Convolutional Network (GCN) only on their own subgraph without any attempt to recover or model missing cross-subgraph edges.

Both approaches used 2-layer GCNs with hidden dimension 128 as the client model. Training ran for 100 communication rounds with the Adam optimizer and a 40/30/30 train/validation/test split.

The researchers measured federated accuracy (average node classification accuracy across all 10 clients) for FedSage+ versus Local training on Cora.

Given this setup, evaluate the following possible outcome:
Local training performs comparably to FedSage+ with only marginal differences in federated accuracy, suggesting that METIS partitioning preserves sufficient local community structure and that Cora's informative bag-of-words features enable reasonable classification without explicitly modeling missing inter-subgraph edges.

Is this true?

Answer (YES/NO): NO